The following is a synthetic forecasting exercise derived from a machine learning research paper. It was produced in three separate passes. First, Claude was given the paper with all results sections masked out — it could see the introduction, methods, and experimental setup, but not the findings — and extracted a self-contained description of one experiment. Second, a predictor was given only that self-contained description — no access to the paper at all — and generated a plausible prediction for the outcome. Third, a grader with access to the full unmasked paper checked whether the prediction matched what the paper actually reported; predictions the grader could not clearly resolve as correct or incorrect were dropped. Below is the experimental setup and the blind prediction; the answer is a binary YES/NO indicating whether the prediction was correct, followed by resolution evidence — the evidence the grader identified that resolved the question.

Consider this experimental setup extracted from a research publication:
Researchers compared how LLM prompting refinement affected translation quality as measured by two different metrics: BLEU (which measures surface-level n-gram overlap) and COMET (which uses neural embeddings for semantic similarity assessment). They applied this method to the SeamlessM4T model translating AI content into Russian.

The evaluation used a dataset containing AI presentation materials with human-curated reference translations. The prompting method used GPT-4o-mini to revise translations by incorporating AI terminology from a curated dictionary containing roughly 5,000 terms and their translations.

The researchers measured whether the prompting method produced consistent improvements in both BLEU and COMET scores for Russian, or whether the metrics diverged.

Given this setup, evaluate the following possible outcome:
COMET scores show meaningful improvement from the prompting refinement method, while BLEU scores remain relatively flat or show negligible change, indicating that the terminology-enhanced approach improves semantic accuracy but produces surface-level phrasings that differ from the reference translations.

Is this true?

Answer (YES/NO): NO